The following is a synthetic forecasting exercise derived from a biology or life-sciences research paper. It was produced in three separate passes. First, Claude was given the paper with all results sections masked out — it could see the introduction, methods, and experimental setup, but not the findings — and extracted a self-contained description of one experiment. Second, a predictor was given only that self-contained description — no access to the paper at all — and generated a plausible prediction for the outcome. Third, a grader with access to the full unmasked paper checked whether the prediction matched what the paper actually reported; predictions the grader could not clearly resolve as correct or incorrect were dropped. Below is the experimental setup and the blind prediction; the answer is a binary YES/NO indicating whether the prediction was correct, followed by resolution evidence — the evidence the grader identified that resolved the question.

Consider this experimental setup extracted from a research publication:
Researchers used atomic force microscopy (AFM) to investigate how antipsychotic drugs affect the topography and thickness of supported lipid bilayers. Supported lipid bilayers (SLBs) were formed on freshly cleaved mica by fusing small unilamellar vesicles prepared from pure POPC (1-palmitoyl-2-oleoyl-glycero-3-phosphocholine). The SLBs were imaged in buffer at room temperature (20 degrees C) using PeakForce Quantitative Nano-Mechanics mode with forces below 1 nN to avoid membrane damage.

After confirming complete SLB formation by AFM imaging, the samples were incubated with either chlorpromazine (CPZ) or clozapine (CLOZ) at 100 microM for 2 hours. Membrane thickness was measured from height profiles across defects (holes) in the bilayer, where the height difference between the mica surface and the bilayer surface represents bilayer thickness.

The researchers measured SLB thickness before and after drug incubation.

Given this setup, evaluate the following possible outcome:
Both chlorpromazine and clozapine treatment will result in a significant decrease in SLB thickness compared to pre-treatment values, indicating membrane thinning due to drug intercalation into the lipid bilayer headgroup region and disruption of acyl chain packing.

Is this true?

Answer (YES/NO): NO